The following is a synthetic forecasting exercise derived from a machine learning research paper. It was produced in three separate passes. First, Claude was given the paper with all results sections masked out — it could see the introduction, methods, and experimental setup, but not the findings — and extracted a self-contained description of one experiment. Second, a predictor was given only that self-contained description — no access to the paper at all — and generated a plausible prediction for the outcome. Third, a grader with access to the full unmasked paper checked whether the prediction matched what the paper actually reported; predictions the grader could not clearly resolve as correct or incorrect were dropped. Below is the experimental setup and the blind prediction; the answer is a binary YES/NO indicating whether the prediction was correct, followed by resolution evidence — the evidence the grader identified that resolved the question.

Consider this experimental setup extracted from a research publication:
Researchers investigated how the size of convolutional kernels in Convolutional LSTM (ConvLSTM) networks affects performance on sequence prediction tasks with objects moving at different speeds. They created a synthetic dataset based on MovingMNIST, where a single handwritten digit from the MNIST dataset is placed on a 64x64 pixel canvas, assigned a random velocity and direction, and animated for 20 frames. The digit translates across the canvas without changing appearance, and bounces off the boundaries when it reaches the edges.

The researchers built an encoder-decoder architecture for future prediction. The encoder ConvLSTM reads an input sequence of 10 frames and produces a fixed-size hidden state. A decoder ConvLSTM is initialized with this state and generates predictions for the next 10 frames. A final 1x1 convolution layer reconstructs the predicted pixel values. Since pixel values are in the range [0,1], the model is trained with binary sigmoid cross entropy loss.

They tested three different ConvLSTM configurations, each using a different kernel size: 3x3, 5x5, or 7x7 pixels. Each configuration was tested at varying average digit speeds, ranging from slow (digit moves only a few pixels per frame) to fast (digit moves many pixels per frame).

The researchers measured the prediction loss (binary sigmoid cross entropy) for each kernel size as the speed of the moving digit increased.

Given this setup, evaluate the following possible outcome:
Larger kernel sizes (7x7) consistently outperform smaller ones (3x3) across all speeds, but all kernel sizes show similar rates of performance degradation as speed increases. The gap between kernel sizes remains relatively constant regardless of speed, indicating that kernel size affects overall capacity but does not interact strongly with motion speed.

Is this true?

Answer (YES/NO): NO